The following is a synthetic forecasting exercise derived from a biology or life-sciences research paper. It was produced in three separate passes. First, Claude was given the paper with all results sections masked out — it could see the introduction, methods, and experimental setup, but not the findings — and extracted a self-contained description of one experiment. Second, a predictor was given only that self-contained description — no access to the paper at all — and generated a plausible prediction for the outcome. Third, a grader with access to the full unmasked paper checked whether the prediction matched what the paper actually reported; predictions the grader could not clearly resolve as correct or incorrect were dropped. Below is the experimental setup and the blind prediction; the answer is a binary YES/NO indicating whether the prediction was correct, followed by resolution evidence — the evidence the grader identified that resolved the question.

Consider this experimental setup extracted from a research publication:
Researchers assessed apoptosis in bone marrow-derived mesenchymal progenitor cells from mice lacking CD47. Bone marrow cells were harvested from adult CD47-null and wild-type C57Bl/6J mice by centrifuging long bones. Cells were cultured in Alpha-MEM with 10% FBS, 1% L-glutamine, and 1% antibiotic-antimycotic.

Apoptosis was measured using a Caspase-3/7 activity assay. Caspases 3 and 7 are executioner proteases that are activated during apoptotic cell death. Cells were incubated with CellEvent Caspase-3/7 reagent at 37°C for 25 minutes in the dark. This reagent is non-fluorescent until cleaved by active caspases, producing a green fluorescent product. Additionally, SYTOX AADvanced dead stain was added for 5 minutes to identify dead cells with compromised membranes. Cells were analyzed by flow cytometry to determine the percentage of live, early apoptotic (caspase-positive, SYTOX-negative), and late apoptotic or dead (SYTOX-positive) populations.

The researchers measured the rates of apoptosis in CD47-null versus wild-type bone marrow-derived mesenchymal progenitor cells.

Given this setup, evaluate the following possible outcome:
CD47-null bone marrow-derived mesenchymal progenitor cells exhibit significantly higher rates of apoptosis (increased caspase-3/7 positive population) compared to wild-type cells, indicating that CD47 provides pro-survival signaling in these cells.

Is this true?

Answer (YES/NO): NO